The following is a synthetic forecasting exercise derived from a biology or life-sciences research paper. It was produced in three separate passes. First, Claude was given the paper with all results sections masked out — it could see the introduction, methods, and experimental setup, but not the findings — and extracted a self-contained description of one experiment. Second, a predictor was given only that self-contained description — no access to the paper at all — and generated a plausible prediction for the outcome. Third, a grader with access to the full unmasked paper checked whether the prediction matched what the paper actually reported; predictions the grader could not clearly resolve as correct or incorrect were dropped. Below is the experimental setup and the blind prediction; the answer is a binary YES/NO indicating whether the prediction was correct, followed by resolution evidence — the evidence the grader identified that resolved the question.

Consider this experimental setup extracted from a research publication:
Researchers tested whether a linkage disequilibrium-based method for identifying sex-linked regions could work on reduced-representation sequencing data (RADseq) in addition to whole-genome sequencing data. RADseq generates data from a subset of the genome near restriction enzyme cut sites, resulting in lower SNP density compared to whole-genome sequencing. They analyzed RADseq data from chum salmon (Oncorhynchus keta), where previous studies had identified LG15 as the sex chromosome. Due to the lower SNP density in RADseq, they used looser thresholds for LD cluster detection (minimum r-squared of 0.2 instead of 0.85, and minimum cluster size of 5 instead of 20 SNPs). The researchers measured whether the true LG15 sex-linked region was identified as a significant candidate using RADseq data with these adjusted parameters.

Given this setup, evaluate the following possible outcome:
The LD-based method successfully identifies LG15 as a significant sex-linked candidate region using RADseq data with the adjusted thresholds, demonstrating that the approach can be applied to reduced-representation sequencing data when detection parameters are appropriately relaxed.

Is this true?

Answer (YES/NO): NO